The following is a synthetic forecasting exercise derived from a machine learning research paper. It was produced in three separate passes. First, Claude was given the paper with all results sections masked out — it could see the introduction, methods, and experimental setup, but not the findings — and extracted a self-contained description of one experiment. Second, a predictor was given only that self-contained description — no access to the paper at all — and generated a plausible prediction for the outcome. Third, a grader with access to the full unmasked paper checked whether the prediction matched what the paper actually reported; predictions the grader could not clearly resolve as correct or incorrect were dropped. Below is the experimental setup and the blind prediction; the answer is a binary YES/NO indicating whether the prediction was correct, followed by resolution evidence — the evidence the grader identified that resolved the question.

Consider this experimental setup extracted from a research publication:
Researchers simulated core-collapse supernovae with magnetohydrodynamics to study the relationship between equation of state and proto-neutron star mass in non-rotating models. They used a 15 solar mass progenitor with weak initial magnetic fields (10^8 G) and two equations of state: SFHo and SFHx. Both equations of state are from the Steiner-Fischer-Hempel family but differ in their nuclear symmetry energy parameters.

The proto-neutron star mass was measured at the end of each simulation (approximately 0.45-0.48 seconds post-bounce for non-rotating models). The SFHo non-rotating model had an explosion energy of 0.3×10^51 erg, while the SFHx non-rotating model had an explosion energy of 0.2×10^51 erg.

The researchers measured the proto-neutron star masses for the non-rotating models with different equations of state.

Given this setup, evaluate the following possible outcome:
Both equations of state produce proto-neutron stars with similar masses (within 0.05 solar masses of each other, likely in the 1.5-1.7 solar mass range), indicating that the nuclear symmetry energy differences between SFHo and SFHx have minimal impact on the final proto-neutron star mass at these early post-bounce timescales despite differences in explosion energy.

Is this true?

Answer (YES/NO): NO